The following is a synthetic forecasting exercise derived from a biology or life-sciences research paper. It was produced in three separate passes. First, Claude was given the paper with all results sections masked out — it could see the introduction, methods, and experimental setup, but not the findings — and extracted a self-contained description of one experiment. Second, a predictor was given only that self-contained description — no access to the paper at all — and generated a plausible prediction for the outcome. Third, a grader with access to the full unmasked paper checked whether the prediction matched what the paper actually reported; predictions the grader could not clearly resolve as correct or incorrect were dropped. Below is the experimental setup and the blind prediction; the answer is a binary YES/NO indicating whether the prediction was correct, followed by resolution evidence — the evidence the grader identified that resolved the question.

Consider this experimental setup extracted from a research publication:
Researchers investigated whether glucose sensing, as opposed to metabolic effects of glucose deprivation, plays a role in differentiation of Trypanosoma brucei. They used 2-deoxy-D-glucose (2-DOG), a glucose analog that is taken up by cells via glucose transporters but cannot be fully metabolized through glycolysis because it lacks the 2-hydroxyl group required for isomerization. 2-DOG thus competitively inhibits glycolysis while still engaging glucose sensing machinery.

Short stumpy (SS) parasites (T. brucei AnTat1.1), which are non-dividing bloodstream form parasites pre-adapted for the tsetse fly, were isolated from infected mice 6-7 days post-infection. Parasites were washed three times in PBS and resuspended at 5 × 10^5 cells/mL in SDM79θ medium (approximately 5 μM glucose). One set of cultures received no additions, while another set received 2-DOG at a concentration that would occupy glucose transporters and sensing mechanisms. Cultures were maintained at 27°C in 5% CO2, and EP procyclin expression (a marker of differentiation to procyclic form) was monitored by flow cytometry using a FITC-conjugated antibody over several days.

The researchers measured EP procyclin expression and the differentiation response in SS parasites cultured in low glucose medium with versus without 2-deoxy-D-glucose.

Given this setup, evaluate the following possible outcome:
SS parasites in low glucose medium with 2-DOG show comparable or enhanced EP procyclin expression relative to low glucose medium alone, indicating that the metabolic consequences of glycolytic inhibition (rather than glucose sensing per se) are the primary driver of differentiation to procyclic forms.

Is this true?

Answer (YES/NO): NO